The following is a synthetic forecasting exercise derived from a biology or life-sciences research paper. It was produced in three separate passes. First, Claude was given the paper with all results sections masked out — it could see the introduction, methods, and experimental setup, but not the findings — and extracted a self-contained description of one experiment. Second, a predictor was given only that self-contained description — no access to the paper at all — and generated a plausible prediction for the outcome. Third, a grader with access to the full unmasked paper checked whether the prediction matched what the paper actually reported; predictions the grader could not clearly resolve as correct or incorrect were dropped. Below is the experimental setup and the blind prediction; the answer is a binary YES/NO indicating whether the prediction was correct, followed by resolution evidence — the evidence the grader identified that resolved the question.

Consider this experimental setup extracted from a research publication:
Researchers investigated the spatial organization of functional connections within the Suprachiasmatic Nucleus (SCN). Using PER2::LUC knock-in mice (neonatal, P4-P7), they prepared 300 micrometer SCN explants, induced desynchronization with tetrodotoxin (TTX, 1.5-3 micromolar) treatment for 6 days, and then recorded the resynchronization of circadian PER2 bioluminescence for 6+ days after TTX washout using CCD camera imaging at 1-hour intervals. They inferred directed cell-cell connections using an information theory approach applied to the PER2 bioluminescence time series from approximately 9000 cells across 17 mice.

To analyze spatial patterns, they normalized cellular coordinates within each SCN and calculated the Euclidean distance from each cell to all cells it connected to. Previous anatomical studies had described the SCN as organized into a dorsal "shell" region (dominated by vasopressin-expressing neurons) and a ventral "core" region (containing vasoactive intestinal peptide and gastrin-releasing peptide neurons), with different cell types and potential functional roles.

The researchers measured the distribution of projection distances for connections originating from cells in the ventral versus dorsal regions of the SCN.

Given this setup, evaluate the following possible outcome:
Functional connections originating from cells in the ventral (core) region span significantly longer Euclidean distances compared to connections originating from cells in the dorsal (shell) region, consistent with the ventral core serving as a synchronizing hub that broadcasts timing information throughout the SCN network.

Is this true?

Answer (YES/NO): YES